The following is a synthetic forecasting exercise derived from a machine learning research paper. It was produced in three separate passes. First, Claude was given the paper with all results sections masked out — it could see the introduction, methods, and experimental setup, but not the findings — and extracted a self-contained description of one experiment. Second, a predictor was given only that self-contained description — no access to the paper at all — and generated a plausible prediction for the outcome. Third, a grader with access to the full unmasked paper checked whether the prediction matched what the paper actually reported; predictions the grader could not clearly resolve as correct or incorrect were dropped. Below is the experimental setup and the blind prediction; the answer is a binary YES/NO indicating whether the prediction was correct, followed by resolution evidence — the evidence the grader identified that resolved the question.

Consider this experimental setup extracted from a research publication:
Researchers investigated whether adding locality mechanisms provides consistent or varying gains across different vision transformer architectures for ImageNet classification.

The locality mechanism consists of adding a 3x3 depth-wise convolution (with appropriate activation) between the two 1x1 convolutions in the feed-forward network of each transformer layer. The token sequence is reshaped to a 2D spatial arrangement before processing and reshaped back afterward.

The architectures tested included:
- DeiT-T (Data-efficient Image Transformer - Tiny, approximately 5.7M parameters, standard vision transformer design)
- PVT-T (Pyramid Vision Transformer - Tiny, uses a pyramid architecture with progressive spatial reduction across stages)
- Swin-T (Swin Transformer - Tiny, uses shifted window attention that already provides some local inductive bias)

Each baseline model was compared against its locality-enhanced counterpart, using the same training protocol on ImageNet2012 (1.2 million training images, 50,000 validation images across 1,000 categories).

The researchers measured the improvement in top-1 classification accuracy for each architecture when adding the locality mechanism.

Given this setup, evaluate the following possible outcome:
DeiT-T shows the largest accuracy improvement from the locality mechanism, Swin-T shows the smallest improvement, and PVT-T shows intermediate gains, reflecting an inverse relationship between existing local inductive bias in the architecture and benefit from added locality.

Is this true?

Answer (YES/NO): NO